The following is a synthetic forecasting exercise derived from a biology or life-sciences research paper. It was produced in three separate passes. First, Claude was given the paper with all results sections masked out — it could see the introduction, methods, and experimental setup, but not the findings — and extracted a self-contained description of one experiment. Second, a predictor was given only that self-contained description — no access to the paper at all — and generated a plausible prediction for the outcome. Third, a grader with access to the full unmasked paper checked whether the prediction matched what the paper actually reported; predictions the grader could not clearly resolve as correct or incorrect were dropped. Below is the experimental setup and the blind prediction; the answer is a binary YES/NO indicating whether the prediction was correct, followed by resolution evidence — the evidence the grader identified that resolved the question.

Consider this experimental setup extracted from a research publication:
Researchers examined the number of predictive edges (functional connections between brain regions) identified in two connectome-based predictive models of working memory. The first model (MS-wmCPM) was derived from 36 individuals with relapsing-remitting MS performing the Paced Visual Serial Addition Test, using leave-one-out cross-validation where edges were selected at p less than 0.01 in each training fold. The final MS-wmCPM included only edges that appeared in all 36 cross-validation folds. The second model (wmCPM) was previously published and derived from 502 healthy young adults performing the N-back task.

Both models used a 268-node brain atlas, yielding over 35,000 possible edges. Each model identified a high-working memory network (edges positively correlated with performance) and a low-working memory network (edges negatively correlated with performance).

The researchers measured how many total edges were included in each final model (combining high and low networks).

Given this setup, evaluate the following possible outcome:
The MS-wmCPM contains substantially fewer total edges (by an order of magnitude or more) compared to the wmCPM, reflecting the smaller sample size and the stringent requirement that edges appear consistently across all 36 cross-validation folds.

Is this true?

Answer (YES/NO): NO